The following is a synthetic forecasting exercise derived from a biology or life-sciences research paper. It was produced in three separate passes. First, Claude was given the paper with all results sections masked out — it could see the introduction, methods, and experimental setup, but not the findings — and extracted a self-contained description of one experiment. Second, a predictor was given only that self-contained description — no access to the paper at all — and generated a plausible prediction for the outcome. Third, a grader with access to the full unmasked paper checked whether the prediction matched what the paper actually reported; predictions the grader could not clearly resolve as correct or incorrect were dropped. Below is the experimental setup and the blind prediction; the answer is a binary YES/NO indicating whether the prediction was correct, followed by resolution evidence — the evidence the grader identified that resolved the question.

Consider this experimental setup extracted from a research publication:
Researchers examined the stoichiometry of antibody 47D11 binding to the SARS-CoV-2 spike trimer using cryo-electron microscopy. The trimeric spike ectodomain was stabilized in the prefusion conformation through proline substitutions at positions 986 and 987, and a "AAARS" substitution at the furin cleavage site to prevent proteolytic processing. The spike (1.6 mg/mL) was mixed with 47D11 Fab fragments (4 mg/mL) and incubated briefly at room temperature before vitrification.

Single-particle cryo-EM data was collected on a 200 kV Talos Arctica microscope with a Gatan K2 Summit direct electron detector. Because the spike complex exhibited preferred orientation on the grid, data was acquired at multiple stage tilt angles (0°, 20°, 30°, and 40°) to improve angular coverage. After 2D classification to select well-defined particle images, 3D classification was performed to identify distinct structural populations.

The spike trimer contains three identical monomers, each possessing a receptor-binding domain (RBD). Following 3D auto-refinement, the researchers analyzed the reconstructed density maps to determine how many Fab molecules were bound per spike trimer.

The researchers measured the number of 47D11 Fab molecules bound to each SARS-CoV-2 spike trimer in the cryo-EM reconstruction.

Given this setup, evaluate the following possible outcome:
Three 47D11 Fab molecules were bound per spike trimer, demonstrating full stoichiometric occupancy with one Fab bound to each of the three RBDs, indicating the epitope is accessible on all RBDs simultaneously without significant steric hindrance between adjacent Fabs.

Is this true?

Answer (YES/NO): NO